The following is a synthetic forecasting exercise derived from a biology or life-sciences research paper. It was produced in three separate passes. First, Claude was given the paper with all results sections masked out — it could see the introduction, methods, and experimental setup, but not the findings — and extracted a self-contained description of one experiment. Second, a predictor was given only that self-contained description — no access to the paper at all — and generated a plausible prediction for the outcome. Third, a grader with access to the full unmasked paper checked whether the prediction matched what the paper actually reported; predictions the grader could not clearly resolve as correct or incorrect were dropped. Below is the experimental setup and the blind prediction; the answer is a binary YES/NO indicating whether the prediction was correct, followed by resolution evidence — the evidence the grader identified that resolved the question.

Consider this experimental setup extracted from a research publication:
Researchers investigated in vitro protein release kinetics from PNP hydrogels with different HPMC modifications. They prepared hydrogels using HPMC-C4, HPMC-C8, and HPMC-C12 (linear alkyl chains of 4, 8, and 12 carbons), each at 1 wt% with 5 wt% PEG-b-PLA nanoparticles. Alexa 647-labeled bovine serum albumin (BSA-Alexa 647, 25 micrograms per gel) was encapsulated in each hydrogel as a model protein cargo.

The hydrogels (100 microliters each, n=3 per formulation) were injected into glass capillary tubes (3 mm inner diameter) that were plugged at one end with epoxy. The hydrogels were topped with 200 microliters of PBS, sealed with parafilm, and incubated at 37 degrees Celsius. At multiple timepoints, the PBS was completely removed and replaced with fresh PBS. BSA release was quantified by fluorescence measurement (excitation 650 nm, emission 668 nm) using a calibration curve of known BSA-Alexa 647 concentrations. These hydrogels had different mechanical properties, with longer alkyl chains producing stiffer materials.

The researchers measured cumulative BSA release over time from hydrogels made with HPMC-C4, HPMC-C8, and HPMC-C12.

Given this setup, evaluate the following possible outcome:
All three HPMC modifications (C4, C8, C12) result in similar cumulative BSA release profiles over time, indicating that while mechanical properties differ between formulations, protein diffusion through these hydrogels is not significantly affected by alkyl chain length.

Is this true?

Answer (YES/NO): YES